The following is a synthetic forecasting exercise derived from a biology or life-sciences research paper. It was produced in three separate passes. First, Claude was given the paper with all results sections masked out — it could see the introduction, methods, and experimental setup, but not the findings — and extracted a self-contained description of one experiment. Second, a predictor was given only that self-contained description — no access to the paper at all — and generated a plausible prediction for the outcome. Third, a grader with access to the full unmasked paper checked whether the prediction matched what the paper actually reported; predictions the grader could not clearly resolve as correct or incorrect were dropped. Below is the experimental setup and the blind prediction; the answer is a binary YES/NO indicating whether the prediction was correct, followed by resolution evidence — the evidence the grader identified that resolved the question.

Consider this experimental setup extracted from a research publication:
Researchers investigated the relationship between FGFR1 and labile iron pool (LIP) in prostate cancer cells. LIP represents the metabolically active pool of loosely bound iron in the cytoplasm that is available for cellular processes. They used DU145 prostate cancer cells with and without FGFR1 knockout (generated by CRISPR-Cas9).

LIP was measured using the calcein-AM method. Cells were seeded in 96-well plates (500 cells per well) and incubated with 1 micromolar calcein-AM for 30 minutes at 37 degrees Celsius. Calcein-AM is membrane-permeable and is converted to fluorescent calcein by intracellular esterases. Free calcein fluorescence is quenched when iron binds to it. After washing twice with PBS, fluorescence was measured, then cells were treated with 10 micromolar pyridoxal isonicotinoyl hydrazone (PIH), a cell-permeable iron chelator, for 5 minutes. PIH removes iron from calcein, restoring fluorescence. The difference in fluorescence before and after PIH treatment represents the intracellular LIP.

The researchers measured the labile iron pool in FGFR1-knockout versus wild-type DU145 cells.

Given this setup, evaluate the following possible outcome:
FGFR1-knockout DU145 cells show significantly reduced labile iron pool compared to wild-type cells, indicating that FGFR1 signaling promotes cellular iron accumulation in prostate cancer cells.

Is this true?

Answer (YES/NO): YES